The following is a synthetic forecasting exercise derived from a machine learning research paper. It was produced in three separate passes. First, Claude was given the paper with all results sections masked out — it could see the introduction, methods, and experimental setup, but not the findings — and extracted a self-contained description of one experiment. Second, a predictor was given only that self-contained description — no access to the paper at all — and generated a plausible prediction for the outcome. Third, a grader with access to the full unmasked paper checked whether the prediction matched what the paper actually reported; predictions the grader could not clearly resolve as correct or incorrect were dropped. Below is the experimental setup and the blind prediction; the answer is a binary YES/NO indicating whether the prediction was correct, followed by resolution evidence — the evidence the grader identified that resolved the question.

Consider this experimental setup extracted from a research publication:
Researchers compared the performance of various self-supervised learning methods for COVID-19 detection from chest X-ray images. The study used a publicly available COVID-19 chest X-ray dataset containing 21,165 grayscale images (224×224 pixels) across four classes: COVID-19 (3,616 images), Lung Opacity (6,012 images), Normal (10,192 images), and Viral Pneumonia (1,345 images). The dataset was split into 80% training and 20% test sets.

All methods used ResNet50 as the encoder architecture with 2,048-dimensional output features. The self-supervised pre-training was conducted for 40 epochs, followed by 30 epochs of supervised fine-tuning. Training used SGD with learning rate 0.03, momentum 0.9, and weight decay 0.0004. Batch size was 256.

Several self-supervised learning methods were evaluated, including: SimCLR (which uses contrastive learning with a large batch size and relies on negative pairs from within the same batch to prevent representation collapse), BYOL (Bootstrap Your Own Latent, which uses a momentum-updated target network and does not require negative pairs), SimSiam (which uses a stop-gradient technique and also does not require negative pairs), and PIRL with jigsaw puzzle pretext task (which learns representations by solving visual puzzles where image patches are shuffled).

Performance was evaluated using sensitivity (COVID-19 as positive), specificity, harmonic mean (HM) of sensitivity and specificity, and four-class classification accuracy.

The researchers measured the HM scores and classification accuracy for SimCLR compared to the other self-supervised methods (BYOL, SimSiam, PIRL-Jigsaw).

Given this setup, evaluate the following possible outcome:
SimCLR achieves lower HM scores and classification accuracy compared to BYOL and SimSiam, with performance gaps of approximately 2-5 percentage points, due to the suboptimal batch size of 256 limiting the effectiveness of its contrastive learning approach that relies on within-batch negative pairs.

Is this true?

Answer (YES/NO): NO